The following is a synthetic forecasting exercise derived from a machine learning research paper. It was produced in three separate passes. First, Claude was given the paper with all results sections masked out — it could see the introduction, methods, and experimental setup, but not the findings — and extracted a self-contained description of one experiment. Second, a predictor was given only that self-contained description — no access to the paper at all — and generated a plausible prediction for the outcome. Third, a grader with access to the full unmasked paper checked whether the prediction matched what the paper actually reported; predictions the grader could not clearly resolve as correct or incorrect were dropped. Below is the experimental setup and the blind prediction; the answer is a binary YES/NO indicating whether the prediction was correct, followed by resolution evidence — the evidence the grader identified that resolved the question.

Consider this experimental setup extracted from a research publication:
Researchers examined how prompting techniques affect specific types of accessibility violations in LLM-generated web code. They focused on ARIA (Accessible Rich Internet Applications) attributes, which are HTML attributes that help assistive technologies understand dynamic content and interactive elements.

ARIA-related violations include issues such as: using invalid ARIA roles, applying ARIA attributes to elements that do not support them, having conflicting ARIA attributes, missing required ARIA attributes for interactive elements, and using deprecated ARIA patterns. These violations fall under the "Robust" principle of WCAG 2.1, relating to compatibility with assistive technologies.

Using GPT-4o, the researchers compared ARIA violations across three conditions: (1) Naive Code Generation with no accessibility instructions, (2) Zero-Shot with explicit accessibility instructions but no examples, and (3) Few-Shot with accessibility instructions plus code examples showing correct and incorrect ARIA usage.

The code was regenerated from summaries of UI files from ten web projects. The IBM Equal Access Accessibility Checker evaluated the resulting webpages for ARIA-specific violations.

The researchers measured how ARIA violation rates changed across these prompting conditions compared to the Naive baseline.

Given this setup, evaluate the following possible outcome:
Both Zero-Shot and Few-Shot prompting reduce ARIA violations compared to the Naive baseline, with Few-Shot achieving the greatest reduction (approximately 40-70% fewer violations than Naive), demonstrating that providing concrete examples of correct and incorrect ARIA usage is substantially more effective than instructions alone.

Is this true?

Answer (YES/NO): NO